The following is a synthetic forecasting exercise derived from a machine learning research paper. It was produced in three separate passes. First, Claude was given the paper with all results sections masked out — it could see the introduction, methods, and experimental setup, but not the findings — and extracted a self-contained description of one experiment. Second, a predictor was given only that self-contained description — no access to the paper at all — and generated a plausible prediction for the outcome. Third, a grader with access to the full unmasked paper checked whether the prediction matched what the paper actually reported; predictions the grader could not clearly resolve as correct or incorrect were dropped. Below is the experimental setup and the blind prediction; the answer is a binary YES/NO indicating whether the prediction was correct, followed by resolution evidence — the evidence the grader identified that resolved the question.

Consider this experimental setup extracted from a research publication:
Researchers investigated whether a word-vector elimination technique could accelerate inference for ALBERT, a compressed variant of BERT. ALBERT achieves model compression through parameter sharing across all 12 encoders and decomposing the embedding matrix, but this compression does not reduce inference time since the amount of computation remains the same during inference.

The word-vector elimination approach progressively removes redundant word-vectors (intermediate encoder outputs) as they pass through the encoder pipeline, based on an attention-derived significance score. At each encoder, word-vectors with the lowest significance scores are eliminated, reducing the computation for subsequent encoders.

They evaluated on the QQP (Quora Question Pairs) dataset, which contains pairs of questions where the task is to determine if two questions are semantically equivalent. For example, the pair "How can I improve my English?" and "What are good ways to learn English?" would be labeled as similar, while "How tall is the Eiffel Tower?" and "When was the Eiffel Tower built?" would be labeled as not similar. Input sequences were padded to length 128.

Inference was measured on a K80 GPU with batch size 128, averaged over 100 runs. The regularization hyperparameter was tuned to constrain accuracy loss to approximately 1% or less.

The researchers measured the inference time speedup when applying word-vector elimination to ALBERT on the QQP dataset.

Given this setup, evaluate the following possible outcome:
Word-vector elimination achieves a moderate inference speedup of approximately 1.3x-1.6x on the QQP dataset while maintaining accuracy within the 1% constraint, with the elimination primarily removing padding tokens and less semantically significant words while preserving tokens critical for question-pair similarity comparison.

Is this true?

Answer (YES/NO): NO